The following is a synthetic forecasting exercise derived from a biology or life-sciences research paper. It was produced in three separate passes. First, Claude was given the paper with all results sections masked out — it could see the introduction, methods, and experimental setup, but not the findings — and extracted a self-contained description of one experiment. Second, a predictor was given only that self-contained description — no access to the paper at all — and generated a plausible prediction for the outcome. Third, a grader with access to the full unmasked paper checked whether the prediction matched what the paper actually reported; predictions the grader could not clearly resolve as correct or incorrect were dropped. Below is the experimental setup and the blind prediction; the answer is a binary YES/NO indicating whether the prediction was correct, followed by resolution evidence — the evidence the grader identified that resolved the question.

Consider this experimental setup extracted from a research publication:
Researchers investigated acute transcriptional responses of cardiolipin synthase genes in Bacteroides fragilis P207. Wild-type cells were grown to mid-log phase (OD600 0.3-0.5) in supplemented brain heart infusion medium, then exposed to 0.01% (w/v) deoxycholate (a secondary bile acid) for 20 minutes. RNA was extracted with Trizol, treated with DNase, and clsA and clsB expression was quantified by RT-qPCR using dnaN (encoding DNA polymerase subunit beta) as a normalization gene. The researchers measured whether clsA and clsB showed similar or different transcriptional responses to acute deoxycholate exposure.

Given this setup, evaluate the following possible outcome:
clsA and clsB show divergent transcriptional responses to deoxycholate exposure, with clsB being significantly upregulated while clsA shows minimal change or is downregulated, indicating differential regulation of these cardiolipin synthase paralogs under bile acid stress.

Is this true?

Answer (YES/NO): NO